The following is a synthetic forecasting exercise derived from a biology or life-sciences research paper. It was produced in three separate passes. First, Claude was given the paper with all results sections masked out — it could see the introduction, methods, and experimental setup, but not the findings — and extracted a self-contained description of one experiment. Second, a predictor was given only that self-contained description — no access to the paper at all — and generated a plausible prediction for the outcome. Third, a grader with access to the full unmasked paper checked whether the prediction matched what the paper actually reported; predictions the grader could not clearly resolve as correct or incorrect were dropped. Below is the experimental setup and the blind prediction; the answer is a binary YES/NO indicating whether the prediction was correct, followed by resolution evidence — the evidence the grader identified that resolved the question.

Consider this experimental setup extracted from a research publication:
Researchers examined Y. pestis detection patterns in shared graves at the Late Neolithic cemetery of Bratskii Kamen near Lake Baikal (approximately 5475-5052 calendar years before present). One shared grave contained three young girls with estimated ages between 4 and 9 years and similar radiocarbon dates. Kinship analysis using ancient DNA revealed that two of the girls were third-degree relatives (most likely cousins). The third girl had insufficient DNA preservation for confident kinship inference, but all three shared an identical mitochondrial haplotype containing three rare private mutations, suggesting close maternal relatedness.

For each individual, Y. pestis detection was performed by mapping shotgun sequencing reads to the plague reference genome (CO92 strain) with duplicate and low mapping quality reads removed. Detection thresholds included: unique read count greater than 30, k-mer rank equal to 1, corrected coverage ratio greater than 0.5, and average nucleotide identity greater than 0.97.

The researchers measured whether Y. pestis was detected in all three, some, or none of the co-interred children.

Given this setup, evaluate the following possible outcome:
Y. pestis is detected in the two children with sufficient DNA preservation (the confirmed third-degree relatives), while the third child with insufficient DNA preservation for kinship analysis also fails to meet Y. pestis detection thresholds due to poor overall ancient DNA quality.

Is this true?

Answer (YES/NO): NO